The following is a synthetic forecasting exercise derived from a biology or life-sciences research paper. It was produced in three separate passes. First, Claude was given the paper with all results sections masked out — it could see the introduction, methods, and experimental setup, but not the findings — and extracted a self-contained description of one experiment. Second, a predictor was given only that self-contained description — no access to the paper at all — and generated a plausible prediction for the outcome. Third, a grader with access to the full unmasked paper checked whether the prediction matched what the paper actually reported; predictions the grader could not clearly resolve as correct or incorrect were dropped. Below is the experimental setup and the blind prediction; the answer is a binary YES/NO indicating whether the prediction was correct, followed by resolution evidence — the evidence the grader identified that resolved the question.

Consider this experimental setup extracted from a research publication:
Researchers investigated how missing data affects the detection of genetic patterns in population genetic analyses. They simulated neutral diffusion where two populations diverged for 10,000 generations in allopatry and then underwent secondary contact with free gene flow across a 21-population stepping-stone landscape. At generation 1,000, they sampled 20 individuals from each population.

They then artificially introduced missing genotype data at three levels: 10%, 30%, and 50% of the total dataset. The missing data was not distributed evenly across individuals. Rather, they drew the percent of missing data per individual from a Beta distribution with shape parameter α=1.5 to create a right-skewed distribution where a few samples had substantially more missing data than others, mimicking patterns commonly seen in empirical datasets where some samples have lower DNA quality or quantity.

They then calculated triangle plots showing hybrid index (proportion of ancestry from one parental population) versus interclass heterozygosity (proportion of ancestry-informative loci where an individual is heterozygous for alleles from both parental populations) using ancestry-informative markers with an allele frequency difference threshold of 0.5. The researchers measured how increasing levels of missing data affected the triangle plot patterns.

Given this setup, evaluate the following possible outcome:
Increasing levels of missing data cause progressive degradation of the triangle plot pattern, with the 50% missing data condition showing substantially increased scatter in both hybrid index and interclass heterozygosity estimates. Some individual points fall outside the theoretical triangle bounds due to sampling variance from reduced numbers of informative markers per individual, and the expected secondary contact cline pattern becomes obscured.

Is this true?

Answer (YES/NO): NO